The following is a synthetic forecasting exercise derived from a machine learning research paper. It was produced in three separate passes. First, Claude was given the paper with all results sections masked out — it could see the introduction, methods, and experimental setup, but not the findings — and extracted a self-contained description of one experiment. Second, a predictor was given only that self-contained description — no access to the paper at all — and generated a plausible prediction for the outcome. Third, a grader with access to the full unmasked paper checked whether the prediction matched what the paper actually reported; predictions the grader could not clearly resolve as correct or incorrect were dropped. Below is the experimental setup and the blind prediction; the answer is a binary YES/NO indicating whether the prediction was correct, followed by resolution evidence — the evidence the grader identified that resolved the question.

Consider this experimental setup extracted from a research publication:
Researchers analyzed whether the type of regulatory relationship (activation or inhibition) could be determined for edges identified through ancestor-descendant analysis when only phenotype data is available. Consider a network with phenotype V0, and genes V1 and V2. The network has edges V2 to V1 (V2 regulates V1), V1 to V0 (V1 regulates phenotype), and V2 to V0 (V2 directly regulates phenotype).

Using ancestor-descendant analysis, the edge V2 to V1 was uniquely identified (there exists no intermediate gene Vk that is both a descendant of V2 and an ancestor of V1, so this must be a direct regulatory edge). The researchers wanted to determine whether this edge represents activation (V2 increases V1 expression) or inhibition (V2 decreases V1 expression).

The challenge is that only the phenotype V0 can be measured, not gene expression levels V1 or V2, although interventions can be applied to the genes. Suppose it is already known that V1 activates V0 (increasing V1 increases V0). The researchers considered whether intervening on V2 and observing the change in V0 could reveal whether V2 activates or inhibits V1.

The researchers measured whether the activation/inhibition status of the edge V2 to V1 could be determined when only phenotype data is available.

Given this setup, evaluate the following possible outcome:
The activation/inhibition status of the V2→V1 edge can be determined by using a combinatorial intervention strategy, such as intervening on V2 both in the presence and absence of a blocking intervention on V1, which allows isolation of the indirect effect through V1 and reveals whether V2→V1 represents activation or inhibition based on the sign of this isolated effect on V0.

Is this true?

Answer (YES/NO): NO